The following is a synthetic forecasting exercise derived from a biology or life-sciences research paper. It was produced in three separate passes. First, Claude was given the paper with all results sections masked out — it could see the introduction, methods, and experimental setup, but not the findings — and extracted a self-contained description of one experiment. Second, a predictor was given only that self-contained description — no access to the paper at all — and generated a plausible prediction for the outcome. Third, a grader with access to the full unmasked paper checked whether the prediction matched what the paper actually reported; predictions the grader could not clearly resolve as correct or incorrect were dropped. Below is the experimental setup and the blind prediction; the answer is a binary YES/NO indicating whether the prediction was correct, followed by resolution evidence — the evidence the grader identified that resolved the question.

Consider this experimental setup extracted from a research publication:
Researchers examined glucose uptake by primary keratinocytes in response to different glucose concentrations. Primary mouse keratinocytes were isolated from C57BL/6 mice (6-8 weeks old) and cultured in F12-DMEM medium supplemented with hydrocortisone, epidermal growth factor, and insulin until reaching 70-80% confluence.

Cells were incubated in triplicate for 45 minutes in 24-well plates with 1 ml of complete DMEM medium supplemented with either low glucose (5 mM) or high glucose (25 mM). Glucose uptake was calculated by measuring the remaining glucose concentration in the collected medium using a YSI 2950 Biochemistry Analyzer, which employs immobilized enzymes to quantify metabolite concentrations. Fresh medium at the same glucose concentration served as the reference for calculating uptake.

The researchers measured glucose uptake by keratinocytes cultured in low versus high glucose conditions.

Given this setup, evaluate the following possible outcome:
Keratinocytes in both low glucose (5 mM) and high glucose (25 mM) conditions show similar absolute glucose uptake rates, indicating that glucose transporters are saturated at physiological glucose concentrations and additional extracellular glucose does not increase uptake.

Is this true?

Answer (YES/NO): NO